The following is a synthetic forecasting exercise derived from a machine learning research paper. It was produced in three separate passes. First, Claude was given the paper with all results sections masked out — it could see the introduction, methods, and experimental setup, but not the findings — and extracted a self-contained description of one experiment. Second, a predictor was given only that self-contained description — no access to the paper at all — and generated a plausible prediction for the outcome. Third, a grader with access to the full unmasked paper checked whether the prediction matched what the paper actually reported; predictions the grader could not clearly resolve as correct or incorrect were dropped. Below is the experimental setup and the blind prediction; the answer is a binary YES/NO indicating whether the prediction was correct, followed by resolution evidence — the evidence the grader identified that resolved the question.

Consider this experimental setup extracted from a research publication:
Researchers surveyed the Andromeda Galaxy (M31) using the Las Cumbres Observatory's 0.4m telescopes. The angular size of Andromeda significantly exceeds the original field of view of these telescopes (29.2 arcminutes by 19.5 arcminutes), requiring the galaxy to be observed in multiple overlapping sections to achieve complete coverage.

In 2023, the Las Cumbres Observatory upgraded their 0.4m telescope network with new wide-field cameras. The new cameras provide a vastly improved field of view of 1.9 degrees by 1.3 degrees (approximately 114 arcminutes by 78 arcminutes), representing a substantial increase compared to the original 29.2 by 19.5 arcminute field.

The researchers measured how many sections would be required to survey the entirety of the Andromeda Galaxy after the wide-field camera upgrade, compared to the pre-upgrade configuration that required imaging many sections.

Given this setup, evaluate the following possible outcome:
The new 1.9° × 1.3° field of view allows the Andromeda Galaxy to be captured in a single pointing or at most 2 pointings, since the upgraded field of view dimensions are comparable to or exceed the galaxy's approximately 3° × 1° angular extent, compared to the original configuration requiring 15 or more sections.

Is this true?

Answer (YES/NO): NO